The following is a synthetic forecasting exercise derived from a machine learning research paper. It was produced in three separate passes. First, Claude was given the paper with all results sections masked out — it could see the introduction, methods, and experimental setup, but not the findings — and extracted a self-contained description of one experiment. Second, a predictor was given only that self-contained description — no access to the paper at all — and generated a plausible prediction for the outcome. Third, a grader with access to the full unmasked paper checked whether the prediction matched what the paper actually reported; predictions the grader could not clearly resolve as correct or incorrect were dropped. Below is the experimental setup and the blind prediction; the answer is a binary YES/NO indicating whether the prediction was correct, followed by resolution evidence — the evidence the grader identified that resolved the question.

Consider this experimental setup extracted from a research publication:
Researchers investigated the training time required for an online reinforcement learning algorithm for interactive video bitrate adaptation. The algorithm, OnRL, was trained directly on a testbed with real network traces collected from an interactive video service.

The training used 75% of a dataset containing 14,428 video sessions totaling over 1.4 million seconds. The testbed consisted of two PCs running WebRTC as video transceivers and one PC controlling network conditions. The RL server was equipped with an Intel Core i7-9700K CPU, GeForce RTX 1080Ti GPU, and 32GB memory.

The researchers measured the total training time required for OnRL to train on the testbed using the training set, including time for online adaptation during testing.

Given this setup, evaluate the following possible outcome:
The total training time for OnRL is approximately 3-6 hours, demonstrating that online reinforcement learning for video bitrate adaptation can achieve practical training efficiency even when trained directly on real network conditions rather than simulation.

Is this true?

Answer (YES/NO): NO